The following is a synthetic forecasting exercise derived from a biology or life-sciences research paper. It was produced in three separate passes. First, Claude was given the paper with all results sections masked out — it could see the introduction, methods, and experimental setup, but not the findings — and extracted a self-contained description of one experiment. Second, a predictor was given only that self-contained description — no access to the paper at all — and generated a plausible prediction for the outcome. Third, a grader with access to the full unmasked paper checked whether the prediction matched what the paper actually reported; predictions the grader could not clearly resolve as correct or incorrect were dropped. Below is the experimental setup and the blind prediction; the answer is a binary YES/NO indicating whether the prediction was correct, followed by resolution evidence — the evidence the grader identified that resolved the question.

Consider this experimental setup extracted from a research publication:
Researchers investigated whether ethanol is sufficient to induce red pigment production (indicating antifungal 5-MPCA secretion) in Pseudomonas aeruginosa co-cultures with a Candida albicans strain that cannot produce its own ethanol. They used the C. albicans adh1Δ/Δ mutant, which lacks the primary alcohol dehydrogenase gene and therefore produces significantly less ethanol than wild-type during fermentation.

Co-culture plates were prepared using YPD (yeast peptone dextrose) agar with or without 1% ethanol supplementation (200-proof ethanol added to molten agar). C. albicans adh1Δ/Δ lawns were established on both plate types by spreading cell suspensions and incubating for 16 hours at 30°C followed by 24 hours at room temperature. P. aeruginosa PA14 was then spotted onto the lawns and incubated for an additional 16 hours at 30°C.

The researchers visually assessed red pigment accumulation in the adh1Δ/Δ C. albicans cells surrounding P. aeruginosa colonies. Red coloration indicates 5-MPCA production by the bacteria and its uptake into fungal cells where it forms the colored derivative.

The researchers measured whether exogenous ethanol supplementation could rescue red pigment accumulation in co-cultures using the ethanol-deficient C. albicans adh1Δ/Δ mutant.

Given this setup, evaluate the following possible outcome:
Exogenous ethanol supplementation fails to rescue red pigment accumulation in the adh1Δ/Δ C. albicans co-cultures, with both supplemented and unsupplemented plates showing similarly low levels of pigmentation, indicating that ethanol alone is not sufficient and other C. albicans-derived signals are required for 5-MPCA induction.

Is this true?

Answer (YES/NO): NO